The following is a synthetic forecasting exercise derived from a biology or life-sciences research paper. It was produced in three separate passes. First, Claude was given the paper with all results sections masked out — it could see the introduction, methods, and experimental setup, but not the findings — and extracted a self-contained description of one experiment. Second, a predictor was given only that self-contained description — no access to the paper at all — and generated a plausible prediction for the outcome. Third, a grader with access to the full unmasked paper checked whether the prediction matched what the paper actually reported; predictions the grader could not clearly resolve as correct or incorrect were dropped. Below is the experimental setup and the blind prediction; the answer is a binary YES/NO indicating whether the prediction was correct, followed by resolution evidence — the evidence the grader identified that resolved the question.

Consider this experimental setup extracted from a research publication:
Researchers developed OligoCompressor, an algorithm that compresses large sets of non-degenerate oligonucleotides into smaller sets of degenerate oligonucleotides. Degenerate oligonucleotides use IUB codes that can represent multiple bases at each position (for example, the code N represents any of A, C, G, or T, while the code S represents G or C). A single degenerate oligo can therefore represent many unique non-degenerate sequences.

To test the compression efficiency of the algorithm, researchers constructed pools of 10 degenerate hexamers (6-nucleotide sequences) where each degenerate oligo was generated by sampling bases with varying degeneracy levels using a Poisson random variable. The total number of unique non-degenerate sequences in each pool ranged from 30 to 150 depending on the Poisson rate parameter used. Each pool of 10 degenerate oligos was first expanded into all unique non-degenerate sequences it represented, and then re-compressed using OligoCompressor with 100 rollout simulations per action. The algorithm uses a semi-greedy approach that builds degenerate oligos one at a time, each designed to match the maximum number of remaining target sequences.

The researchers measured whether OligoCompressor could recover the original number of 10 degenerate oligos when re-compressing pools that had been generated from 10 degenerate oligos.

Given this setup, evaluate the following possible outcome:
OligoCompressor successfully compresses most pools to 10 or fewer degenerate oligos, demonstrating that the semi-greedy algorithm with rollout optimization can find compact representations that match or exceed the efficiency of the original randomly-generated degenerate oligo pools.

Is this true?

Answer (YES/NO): NO